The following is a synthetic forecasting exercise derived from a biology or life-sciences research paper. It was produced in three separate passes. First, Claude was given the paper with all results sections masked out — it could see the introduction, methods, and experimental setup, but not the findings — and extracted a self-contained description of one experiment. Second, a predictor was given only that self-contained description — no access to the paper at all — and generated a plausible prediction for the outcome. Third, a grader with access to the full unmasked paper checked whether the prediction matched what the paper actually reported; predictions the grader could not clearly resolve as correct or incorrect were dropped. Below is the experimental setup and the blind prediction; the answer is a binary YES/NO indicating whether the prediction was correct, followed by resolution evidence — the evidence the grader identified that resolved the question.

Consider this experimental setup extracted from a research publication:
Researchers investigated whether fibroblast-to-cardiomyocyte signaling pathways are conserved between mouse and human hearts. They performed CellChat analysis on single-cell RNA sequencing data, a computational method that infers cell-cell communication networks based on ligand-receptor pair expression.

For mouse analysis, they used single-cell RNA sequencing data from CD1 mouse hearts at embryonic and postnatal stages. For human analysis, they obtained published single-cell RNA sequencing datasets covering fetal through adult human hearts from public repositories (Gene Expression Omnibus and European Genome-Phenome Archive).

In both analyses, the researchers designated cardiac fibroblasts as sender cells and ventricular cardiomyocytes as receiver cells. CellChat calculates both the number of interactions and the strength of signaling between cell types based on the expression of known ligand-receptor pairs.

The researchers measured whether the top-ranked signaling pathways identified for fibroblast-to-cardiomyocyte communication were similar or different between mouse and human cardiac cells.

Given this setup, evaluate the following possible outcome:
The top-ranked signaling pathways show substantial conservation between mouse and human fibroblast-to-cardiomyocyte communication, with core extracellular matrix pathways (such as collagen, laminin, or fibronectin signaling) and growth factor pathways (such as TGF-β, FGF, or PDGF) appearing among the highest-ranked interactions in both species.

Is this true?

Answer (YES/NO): NO